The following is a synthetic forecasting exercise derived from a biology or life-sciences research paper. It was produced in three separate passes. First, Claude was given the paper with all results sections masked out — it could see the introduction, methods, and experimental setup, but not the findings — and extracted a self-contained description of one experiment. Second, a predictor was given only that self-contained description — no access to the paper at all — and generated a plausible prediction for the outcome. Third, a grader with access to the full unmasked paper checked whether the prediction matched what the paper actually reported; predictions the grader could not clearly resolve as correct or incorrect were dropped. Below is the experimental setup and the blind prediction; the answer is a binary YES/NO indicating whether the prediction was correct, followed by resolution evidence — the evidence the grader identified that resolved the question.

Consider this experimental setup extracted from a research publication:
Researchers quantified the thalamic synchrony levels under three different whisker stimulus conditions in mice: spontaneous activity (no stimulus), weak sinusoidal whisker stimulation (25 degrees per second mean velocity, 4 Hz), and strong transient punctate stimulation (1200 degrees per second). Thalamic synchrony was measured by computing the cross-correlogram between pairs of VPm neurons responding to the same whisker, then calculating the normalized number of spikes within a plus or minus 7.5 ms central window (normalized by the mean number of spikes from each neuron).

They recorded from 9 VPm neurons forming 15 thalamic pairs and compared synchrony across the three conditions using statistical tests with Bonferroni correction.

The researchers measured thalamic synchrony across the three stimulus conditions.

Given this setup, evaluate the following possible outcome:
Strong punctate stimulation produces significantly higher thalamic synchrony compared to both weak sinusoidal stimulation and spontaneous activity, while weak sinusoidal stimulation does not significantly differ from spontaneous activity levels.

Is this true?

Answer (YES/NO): YES